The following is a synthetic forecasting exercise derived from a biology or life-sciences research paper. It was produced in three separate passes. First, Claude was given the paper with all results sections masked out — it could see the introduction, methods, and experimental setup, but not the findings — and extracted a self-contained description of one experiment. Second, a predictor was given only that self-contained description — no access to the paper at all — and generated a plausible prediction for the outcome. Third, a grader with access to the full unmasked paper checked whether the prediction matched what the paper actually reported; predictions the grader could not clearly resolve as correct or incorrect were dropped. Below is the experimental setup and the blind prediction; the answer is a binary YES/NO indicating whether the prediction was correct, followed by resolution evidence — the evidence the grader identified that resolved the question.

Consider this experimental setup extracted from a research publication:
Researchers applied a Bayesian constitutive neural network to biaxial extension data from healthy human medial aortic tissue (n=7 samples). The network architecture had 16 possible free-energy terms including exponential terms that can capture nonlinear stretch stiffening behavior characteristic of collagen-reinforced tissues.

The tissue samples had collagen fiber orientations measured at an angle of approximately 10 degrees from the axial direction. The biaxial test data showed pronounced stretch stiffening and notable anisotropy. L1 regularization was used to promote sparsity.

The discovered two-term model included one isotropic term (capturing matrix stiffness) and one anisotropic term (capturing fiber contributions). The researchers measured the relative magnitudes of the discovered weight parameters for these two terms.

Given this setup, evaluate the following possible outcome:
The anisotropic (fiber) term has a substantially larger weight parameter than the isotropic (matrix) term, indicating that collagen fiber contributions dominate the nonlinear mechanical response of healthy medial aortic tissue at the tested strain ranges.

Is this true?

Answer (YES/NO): NO